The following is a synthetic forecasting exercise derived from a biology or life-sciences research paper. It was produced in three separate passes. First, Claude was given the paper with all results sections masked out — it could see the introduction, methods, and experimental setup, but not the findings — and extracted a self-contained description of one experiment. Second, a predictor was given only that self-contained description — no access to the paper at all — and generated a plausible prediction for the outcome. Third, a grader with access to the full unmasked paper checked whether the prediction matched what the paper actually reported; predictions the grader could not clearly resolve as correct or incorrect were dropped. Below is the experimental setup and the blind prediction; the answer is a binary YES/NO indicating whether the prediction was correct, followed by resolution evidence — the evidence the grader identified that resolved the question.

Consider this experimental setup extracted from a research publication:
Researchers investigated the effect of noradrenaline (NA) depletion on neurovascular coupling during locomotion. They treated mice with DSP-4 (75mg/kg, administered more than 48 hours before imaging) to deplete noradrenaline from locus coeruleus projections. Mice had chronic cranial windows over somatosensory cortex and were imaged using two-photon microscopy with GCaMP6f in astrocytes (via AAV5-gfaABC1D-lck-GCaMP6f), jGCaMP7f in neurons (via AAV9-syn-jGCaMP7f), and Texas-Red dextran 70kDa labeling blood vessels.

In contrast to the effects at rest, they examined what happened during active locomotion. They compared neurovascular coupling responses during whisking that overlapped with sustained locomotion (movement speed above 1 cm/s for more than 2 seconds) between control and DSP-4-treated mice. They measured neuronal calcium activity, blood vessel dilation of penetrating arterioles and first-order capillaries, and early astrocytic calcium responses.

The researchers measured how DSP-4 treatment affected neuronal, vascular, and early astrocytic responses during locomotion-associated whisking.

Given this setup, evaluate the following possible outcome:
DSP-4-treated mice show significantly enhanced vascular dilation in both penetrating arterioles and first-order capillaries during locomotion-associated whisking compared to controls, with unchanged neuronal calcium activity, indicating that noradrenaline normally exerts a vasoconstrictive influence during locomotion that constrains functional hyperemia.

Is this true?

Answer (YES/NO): NO